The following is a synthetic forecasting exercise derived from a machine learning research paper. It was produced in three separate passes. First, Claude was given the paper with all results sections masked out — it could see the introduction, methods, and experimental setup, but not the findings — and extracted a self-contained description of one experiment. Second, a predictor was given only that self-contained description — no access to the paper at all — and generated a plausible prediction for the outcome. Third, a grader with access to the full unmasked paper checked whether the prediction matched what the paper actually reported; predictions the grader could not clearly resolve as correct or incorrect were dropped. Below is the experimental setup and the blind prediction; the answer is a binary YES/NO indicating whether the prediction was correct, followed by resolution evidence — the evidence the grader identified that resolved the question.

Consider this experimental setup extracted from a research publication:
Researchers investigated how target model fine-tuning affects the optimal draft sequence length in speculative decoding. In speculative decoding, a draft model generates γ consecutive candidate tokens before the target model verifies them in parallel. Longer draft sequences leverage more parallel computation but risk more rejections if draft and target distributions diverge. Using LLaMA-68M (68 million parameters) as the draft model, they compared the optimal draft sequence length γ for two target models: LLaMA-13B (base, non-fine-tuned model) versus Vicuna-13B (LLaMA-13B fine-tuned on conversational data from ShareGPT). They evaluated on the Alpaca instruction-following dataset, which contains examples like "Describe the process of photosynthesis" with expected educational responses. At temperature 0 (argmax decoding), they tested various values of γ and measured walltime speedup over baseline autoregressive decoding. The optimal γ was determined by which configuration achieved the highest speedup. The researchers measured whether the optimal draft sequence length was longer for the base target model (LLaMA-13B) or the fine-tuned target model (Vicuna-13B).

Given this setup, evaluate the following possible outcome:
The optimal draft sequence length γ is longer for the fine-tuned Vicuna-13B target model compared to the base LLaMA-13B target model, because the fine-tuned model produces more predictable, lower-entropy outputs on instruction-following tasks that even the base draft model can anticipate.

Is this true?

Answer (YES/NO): NO